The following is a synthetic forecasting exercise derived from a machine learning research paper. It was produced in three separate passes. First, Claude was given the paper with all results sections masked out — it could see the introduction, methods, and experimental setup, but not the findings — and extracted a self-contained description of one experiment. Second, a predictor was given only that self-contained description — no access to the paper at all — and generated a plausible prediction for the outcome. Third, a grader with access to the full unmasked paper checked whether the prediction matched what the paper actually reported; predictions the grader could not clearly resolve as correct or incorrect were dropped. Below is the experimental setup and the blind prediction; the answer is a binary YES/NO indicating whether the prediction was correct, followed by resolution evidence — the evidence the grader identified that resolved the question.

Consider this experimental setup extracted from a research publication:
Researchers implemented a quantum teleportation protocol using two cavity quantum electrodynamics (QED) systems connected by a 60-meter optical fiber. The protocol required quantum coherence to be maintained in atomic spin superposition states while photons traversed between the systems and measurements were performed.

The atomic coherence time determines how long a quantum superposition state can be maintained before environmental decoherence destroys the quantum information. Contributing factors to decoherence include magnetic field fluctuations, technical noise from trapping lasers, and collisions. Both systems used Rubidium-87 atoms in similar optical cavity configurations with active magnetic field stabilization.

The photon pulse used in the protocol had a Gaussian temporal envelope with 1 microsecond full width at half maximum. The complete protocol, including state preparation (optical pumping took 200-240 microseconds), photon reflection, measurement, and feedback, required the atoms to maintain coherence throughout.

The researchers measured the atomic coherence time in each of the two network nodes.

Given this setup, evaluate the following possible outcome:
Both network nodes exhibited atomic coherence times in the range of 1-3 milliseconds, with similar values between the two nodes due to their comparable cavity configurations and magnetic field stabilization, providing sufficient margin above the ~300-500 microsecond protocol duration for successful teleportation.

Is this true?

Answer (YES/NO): NO